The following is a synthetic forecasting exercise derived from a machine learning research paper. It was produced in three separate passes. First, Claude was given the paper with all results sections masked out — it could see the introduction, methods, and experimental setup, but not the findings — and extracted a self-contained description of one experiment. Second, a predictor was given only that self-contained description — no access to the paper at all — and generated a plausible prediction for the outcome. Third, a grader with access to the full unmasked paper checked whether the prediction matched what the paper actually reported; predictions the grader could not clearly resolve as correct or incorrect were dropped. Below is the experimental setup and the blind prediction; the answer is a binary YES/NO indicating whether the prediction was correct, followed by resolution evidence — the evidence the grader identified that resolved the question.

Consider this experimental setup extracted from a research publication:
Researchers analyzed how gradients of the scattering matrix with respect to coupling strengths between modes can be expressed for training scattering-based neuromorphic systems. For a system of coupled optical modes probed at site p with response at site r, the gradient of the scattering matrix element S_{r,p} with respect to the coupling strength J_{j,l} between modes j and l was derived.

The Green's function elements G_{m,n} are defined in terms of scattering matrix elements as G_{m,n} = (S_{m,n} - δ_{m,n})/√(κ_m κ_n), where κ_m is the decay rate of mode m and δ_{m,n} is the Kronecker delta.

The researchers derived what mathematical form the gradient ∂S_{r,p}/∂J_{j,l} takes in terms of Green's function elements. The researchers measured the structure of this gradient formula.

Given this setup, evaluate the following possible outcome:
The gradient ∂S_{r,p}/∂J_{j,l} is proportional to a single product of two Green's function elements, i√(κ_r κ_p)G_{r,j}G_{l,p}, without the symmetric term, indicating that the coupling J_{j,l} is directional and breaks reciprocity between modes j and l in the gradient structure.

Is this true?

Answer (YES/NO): NO